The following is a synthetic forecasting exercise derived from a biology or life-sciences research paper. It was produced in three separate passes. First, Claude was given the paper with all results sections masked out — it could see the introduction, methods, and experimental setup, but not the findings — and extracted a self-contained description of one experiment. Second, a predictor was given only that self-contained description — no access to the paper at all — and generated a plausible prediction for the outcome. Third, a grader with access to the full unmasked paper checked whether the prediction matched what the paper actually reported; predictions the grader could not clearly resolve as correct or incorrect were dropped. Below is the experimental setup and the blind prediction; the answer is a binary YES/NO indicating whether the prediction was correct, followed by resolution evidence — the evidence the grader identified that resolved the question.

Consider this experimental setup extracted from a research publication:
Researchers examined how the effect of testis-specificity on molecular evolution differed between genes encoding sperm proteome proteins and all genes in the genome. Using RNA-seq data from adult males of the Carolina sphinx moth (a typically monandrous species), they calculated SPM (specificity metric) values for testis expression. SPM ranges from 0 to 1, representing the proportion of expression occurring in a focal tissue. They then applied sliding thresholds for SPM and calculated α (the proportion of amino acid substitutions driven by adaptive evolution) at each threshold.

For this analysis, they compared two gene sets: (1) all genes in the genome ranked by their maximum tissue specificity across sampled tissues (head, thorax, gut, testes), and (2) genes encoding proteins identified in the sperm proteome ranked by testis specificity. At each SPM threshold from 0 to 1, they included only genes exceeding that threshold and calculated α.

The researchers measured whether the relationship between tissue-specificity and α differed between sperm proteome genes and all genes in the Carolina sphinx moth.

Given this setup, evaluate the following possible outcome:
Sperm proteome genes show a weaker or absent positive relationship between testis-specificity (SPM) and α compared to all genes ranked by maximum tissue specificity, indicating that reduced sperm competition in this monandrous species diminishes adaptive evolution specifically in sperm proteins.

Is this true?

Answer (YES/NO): YES